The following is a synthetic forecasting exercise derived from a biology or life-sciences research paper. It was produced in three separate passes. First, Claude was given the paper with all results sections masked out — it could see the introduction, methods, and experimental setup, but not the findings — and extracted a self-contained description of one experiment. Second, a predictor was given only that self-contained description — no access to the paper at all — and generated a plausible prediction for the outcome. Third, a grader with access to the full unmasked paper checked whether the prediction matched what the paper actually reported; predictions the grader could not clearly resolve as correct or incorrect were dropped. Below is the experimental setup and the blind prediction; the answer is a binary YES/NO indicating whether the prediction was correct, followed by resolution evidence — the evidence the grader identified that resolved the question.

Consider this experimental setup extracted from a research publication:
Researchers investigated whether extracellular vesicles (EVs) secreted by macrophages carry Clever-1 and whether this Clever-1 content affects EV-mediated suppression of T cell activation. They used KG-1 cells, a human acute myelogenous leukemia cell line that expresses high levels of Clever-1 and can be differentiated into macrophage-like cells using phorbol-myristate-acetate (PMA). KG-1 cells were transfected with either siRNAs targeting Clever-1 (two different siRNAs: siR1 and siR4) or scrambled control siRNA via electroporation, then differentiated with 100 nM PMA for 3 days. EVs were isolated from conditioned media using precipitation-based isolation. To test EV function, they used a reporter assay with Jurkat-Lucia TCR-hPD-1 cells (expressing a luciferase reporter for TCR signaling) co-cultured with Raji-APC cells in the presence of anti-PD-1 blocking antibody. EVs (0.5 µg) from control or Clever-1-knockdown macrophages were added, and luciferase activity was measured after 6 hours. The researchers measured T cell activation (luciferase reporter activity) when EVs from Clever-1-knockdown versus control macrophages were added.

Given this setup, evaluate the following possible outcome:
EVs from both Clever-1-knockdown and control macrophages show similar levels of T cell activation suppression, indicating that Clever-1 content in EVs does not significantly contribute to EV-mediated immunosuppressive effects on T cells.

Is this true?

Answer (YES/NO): NO